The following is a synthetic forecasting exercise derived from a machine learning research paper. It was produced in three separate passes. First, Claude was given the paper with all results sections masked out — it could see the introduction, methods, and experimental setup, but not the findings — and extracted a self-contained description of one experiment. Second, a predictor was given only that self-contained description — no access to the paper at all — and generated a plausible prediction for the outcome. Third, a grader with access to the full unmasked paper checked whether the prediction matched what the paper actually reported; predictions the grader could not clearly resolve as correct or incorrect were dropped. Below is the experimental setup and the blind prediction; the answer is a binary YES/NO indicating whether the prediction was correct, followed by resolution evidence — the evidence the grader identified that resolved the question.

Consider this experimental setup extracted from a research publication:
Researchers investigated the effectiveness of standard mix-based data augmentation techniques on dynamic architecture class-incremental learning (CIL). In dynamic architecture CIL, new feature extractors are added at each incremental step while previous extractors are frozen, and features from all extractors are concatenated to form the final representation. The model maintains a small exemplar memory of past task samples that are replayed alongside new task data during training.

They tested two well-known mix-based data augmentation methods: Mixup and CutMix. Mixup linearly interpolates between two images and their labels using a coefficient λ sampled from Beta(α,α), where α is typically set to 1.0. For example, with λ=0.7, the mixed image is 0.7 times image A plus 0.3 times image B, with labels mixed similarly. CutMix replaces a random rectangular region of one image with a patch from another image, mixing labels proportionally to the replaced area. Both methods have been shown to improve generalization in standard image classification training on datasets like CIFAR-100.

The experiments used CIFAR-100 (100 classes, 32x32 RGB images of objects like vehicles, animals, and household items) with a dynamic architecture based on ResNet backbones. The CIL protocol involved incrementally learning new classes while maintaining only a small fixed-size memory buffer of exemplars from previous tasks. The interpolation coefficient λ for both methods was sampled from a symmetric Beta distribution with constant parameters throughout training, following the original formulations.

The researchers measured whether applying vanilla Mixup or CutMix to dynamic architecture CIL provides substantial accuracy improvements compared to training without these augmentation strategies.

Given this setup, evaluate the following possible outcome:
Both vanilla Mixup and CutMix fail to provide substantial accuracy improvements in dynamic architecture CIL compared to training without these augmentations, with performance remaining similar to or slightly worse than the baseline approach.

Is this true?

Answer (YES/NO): NO